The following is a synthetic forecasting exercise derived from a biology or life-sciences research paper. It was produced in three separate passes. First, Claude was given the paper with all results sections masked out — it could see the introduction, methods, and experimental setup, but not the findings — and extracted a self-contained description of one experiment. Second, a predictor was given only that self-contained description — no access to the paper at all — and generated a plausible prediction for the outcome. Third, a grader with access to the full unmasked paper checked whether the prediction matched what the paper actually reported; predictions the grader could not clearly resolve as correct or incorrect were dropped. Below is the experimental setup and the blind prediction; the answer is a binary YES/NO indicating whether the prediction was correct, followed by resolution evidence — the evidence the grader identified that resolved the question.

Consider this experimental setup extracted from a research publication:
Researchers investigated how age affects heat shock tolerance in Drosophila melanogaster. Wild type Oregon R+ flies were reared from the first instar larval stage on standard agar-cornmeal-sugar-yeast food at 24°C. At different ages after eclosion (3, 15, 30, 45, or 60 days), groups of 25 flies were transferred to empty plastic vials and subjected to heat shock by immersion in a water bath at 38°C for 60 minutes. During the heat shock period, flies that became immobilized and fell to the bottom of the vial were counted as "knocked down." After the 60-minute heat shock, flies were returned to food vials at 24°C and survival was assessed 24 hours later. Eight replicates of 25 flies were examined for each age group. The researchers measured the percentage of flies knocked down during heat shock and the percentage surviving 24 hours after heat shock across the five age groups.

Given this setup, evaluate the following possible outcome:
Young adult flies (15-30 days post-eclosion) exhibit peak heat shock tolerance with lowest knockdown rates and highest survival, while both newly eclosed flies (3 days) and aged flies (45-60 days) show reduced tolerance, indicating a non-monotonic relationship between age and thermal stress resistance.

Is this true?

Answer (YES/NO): NO